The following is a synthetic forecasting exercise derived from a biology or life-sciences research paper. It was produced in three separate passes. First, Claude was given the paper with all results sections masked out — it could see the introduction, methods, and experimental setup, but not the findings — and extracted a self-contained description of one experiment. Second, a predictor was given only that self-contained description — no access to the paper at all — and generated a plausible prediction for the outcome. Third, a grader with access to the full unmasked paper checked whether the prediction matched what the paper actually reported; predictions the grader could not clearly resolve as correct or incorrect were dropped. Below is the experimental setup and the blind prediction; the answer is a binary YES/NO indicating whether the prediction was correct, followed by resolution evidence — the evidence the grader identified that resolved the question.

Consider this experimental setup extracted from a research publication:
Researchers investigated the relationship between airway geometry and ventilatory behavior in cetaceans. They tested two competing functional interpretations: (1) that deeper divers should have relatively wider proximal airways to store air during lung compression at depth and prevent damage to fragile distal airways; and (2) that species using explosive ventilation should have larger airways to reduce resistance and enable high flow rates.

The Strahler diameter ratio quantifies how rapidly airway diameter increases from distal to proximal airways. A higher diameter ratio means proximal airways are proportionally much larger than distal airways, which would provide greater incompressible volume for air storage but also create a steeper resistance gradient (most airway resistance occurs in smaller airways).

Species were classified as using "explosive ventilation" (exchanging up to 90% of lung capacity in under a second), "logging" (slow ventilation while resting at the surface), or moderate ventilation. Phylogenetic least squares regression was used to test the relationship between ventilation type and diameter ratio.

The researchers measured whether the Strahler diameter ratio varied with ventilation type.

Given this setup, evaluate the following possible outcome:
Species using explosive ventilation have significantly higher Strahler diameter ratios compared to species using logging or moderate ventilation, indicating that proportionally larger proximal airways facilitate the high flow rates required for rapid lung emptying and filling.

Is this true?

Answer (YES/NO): NO